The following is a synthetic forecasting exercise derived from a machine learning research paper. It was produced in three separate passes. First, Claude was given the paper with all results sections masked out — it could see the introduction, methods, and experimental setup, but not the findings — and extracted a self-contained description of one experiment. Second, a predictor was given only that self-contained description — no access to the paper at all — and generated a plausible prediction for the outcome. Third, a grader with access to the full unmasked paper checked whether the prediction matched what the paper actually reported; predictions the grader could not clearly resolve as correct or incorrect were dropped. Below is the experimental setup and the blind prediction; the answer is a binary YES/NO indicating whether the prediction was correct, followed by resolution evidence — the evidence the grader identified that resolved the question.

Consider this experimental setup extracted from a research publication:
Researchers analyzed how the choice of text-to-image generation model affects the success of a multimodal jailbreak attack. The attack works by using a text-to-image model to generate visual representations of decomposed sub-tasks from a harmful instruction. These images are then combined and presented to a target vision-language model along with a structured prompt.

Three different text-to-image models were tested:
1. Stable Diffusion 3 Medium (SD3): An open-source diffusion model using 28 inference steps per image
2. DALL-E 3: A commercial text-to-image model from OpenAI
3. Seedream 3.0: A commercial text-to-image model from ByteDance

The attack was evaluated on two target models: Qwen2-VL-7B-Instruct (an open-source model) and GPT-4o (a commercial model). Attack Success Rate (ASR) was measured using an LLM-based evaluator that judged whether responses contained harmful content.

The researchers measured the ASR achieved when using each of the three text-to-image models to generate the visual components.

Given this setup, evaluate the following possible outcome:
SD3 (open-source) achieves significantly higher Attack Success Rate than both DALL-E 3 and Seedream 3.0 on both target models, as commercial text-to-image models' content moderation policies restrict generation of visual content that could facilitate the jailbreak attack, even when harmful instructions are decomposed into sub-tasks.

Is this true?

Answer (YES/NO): NO